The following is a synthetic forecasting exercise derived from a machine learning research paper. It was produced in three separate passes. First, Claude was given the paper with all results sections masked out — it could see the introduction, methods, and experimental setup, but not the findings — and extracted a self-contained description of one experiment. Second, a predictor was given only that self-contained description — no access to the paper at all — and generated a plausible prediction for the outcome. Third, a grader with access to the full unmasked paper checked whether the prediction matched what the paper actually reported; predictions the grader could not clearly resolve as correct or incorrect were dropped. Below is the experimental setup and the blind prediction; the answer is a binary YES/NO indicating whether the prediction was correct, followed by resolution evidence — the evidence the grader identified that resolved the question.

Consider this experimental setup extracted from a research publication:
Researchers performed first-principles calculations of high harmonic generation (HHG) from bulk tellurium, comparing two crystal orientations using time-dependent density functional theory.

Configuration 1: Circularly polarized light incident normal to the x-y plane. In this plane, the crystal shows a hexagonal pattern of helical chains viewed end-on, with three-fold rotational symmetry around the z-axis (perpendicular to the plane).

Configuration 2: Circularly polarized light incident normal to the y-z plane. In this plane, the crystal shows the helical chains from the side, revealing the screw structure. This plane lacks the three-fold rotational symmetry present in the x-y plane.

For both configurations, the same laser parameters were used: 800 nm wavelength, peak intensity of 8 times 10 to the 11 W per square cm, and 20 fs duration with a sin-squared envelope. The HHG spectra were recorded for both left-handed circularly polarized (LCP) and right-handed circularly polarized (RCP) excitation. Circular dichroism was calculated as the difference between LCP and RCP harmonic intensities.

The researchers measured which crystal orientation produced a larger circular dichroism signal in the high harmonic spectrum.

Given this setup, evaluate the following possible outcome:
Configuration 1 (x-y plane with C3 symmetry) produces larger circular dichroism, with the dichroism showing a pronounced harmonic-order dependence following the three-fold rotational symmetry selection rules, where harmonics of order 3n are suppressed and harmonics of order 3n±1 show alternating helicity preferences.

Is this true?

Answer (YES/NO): NO